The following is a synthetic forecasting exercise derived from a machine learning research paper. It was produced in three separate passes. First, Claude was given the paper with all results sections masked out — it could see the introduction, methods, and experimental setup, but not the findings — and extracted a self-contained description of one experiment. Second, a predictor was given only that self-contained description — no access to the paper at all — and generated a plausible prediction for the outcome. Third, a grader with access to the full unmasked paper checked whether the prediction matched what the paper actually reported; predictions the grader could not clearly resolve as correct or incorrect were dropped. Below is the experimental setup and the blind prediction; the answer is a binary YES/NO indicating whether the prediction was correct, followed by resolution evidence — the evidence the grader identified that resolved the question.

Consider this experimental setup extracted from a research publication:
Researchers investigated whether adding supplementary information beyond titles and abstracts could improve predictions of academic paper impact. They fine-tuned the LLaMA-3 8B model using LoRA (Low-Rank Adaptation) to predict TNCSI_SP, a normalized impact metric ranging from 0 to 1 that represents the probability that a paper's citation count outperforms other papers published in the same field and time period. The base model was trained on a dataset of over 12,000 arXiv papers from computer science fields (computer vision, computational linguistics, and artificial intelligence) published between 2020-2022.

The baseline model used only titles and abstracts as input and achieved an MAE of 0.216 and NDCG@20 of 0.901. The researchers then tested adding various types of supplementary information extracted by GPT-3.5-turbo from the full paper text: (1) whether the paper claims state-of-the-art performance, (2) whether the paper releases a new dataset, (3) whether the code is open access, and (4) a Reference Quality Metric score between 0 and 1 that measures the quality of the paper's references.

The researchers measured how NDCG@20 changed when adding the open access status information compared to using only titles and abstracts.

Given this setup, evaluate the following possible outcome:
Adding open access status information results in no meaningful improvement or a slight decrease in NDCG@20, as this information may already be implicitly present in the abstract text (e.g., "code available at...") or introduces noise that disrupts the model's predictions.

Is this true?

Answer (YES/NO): YES